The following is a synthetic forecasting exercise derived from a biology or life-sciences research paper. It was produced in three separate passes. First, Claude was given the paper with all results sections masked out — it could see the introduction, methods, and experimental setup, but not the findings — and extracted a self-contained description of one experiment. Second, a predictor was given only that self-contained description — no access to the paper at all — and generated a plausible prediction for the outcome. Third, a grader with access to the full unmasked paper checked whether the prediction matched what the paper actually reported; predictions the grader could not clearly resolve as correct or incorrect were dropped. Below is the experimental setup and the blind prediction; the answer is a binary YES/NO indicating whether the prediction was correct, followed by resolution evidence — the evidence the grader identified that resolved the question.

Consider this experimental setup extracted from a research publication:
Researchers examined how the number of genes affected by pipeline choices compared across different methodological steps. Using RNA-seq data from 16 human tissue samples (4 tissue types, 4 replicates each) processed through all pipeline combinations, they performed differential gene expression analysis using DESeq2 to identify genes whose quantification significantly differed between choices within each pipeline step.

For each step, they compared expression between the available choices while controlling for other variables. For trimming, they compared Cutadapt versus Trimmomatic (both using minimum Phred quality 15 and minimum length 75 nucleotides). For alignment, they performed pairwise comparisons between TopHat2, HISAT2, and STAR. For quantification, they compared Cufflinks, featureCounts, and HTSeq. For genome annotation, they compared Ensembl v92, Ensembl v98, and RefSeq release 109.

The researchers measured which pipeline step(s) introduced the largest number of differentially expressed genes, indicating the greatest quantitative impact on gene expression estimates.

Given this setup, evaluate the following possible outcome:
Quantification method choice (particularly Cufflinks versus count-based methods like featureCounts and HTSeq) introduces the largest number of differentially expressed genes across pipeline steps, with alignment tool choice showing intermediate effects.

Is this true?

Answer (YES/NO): NO